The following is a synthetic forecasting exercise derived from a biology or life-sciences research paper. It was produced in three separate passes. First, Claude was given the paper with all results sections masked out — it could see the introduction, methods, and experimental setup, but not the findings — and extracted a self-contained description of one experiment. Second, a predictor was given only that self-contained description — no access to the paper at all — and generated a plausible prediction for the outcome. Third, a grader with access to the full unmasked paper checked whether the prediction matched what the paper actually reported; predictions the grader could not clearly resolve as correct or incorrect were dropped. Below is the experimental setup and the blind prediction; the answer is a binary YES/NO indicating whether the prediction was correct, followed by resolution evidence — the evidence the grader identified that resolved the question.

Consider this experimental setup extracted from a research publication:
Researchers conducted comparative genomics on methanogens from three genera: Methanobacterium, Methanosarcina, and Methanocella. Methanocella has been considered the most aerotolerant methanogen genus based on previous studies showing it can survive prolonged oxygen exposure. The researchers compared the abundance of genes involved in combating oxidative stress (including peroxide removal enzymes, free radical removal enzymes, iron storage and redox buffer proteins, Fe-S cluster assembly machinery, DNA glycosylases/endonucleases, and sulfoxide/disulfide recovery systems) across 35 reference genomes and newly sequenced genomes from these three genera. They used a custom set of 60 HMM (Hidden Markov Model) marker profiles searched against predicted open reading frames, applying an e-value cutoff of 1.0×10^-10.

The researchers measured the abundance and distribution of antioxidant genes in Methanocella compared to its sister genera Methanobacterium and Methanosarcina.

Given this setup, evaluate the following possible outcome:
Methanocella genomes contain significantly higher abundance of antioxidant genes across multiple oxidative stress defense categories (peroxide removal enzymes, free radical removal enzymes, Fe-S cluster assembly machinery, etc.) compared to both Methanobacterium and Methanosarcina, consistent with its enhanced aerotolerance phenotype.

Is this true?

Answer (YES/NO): NO